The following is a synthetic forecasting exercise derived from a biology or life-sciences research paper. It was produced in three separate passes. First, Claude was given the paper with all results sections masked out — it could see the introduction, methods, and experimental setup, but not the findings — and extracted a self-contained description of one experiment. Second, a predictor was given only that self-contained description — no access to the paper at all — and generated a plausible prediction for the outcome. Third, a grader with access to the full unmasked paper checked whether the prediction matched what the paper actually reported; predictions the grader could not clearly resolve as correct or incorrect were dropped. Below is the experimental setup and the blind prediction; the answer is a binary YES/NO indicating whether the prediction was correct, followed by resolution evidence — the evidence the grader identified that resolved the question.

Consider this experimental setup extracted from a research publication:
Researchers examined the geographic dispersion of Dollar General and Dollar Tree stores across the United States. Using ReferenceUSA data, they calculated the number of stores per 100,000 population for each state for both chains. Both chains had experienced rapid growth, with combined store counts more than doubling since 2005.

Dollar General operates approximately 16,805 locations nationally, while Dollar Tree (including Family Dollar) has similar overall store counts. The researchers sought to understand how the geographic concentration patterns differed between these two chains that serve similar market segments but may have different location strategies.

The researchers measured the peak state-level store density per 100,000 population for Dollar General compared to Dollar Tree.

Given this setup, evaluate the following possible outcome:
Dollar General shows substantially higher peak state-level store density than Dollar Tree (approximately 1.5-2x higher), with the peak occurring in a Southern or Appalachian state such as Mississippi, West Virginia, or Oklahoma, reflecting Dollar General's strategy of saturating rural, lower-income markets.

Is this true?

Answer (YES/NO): YES